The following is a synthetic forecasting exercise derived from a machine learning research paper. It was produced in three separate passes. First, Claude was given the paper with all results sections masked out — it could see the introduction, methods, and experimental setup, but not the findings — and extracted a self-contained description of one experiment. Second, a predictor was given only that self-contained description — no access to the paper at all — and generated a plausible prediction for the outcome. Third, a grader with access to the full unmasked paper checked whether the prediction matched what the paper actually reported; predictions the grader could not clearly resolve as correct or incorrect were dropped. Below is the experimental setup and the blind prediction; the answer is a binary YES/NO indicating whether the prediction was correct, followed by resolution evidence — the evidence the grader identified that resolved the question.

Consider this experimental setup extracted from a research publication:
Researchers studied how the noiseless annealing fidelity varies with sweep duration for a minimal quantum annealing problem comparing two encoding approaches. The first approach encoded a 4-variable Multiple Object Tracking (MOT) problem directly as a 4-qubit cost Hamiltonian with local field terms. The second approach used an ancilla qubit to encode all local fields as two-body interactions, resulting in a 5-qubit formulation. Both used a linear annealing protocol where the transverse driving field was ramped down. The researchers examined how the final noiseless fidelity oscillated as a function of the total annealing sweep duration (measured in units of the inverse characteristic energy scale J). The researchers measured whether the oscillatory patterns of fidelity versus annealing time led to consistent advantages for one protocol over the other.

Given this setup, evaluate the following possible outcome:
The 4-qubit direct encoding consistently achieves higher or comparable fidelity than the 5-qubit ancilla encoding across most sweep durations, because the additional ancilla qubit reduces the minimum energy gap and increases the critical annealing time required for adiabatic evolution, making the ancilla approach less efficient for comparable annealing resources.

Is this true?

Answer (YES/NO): NO